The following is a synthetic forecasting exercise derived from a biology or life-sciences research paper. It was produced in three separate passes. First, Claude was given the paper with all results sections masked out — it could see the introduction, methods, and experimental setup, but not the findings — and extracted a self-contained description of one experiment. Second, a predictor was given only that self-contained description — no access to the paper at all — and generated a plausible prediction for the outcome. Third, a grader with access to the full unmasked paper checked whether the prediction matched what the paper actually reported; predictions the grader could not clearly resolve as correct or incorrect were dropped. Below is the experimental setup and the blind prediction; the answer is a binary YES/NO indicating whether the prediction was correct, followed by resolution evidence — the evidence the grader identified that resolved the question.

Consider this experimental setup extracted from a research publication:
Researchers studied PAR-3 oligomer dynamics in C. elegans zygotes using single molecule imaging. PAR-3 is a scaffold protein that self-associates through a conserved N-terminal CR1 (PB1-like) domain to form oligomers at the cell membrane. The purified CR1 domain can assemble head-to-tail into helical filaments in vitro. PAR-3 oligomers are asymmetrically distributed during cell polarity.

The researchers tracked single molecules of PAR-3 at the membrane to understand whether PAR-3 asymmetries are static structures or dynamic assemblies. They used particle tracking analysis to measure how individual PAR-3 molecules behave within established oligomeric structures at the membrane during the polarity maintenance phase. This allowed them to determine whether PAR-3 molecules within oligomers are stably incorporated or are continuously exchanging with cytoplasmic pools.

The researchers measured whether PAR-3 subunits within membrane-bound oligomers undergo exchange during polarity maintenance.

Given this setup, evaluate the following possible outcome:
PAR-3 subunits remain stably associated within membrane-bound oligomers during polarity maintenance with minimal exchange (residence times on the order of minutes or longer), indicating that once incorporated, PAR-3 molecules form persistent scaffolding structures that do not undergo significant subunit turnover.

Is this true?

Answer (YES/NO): NO